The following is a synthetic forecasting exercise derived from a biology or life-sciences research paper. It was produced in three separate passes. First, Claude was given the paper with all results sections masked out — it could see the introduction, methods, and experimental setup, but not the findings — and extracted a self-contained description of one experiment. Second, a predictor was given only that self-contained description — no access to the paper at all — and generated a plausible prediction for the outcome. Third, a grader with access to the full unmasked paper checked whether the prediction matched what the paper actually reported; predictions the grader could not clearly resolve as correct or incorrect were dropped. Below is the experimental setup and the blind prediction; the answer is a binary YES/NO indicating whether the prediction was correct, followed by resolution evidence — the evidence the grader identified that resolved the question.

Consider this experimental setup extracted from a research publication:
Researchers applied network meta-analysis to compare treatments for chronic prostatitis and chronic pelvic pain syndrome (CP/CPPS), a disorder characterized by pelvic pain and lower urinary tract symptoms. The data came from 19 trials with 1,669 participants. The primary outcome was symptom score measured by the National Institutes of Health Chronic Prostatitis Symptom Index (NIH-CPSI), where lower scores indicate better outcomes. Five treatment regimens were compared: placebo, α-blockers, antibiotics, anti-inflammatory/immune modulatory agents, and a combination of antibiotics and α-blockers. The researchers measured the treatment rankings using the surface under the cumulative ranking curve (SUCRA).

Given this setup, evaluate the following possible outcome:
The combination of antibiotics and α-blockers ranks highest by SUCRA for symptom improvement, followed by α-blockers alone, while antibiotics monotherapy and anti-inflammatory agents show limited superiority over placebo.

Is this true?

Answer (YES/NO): NO